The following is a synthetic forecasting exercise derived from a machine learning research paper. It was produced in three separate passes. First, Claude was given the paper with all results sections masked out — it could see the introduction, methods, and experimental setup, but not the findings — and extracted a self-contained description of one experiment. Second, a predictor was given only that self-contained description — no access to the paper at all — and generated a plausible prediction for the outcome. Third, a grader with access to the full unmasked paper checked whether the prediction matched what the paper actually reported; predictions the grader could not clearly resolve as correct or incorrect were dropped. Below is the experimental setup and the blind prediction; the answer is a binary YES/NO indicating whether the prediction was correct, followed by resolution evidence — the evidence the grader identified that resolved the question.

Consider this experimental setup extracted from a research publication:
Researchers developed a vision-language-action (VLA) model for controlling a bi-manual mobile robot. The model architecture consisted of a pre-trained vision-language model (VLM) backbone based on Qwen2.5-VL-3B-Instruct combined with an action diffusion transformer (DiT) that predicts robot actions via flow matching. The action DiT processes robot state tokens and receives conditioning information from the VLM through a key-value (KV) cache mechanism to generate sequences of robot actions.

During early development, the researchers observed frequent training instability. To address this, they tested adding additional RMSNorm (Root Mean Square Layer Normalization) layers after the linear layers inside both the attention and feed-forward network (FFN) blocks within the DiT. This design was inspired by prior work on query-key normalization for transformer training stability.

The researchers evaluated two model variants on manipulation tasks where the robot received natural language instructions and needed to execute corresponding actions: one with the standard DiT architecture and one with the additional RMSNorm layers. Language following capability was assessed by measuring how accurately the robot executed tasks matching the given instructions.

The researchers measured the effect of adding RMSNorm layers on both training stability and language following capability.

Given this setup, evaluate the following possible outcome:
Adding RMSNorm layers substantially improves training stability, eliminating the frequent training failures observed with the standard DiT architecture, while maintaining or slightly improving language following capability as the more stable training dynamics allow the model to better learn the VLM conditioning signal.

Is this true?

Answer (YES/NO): NO